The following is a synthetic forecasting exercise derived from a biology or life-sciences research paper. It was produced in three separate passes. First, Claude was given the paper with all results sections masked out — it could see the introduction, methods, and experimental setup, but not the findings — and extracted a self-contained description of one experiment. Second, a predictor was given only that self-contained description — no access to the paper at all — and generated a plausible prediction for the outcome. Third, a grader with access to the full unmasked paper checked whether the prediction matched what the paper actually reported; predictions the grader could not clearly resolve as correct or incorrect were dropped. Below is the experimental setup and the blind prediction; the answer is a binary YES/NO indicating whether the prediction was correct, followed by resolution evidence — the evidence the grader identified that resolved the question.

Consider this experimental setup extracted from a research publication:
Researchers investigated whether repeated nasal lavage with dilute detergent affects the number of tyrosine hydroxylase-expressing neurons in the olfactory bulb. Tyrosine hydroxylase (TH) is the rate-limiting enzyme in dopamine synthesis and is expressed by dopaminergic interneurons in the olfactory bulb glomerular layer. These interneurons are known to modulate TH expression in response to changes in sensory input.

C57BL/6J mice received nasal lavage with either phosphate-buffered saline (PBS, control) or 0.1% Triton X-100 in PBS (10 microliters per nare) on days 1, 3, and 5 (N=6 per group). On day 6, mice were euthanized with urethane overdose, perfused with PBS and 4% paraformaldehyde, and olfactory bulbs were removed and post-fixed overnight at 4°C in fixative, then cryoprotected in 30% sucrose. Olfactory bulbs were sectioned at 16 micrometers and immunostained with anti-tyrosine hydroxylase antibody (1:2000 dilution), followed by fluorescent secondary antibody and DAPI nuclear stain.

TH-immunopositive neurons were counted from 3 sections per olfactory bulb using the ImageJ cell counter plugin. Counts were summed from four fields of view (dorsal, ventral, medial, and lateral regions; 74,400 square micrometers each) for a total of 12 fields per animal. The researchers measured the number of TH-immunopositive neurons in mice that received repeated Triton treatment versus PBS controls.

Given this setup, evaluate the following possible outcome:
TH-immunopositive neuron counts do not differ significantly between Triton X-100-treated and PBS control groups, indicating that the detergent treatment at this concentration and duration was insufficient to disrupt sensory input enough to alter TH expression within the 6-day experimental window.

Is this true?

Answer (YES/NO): NO